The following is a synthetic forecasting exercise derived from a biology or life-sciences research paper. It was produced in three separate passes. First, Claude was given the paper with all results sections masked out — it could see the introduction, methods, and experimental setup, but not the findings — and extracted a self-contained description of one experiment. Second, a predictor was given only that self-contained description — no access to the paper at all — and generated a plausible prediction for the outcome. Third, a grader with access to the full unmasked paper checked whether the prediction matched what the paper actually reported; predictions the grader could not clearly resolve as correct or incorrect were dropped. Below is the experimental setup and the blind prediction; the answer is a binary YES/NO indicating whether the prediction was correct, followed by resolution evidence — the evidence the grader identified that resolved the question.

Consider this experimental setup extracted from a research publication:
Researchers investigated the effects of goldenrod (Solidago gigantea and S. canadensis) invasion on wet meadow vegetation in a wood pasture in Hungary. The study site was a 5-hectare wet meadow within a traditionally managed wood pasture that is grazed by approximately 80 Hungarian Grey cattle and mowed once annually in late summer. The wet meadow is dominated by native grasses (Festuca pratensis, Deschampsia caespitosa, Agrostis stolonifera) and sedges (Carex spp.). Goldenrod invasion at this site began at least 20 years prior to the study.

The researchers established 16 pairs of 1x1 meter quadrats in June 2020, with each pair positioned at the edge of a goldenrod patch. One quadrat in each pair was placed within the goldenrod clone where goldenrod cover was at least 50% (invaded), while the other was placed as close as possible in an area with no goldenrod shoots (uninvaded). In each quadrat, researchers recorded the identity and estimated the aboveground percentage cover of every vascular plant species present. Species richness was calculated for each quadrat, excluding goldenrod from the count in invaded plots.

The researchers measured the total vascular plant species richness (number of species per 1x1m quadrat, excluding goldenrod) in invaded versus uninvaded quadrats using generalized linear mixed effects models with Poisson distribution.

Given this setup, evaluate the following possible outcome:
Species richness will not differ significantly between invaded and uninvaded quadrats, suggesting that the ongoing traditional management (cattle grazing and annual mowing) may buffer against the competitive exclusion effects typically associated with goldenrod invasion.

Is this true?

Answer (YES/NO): NO